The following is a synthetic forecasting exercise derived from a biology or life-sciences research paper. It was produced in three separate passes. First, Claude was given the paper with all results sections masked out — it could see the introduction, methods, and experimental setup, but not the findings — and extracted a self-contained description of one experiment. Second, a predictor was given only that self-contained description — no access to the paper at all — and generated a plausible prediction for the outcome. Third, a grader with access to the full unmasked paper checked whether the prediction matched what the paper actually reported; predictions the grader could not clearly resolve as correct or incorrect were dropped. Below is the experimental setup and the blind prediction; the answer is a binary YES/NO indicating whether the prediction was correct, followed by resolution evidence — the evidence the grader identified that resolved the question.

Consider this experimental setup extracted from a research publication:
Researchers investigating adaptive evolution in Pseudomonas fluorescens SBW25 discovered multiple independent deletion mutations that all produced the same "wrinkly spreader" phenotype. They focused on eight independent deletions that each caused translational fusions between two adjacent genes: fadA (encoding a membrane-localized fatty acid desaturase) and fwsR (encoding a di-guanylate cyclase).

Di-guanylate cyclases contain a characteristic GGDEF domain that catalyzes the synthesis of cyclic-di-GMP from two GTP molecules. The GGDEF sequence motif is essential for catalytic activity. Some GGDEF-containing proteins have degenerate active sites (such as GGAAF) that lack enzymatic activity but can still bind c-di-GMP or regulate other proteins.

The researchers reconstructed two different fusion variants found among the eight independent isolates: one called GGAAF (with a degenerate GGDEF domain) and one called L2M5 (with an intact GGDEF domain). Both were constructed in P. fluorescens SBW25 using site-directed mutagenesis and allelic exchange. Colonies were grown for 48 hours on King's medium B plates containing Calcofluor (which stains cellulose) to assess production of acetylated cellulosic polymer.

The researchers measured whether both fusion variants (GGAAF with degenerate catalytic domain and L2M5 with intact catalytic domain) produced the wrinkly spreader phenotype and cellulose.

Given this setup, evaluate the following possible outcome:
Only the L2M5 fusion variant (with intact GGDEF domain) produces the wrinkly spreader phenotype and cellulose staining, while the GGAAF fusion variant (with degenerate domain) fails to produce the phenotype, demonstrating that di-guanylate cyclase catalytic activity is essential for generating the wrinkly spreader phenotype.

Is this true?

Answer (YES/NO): YES